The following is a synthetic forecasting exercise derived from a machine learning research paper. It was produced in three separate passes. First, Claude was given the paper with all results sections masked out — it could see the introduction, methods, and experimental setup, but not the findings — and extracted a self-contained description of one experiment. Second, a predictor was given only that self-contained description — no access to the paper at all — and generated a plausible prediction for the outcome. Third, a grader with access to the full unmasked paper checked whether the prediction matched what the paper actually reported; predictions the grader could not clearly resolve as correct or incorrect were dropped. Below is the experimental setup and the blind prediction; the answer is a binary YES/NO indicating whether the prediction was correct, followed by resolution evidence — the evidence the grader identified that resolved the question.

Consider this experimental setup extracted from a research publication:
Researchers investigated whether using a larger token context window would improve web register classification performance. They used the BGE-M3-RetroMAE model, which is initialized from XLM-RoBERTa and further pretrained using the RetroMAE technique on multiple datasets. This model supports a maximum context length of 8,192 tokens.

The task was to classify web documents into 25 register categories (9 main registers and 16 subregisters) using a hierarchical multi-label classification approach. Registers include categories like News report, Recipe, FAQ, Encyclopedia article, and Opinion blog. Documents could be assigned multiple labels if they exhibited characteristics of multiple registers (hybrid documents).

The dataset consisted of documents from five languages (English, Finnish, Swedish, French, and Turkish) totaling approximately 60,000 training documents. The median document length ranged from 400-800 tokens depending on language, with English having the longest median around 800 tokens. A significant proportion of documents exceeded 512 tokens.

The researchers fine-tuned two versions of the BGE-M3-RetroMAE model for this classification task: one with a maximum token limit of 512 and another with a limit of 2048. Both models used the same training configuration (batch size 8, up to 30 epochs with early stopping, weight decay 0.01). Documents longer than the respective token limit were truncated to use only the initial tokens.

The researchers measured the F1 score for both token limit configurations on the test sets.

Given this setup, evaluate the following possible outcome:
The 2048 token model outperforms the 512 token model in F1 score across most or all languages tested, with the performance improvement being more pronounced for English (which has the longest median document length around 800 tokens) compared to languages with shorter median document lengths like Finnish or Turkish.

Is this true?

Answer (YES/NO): NO